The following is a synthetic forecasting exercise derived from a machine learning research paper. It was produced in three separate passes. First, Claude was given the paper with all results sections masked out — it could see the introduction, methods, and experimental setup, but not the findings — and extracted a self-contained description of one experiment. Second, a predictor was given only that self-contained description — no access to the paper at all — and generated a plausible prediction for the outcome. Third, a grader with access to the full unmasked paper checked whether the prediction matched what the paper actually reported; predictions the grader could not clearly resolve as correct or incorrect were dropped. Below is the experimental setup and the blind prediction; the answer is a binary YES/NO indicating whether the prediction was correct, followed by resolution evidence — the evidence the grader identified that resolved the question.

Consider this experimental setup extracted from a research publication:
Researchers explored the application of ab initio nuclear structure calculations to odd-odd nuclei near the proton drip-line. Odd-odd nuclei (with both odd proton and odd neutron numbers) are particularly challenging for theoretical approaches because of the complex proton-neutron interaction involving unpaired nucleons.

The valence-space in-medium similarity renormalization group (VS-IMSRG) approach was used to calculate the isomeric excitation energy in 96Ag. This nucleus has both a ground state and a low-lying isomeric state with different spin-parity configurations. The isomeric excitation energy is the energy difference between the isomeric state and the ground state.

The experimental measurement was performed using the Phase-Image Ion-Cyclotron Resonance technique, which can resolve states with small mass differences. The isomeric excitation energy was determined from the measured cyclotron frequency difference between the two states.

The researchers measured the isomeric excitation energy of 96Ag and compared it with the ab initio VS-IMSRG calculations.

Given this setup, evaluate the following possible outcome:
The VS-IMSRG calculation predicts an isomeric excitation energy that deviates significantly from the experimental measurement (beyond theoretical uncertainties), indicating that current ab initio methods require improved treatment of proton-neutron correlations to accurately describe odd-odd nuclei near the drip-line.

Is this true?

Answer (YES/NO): NO